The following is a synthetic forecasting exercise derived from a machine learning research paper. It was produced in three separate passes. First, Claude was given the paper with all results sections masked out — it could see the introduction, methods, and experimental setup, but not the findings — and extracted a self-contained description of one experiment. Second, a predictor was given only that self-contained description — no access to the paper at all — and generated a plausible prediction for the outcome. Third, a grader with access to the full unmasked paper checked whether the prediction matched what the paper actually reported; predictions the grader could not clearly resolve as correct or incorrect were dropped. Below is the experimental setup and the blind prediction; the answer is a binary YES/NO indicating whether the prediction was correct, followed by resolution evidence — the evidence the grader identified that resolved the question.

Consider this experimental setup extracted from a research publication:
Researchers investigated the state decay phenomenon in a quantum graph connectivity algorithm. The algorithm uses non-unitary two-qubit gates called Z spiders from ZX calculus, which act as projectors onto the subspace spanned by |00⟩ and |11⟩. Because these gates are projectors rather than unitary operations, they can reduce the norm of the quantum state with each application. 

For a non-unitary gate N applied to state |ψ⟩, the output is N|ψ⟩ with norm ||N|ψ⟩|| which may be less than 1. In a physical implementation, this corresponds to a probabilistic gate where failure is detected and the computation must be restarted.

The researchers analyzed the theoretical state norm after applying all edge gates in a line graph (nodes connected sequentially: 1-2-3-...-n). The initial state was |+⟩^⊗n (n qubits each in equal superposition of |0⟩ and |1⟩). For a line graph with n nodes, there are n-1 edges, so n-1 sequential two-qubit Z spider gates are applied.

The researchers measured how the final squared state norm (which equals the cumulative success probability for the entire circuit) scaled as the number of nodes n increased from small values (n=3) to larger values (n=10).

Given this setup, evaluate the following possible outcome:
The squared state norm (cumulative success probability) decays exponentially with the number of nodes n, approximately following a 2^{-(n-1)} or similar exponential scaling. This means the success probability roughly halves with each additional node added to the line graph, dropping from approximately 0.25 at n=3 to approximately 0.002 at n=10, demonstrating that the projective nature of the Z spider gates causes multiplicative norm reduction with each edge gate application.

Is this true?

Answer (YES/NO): YES